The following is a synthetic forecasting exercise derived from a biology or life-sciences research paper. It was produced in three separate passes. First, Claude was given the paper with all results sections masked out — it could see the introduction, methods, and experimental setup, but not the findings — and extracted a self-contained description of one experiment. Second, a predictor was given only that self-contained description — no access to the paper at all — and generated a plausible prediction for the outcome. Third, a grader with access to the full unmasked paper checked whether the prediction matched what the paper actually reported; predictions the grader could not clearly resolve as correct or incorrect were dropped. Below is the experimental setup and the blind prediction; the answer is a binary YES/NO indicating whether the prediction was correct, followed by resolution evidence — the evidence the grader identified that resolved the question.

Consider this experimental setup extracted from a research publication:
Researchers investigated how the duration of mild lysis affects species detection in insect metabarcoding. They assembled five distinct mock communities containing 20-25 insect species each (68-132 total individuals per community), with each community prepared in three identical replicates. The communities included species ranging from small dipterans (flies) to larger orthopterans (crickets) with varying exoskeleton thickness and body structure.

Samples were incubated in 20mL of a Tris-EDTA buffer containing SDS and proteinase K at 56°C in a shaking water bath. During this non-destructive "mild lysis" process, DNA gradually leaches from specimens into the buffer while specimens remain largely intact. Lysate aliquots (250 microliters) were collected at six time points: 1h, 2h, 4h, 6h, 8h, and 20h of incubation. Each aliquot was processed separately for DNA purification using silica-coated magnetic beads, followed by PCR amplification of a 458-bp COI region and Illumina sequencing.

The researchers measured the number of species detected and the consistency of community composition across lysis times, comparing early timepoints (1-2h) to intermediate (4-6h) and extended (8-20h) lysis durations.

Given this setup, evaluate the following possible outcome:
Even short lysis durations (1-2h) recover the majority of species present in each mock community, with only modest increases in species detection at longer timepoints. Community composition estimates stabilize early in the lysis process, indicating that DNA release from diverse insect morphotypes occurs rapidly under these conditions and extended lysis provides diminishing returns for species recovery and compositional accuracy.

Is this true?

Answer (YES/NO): NO